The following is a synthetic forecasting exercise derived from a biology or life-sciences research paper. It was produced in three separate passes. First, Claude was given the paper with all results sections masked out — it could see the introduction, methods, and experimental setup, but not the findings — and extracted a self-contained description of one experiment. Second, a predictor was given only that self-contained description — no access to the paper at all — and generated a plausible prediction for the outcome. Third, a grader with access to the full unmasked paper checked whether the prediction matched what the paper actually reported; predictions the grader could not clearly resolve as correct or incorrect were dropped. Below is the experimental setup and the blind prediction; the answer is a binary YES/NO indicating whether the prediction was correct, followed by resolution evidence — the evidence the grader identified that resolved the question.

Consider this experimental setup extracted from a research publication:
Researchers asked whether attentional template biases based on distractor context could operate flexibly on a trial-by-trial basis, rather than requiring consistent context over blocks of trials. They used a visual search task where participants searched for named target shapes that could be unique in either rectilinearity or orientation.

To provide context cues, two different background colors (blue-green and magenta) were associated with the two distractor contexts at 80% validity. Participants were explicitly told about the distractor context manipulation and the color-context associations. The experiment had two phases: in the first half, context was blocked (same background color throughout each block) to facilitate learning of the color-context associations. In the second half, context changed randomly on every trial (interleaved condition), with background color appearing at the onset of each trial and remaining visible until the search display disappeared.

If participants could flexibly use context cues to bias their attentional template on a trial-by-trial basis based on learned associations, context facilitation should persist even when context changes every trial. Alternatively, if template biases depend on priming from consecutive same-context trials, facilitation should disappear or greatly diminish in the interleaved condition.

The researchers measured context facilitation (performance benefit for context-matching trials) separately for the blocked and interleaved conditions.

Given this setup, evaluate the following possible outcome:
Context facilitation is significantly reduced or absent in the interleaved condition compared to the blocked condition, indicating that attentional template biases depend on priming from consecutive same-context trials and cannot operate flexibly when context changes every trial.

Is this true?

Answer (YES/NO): YES